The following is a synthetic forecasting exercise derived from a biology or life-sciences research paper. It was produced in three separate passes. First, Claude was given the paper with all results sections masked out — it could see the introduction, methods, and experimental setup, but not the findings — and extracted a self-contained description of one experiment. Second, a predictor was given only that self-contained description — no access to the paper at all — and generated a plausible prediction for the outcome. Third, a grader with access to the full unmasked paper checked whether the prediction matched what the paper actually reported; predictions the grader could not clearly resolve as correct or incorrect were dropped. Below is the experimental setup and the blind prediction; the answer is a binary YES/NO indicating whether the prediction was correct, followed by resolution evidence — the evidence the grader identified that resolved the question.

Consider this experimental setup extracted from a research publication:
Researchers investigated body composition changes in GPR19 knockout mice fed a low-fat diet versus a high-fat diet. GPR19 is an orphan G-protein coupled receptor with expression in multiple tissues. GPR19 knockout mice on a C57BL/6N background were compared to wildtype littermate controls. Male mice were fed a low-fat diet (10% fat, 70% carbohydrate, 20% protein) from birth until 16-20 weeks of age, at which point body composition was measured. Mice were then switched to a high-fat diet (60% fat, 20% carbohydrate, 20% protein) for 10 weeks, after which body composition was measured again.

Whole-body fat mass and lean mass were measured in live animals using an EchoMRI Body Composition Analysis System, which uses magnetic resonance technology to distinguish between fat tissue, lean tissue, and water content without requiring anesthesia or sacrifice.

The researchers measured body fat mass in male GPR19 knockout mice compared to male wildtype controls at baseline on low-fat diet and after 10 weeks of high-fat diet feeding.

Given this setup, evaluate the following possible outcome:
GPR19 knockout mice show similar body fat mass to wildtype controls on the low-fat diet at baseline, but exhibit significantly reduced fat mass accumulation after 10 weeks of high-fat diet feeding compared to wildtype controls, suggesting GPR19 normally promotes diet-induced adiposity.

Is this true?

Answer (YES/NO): NO